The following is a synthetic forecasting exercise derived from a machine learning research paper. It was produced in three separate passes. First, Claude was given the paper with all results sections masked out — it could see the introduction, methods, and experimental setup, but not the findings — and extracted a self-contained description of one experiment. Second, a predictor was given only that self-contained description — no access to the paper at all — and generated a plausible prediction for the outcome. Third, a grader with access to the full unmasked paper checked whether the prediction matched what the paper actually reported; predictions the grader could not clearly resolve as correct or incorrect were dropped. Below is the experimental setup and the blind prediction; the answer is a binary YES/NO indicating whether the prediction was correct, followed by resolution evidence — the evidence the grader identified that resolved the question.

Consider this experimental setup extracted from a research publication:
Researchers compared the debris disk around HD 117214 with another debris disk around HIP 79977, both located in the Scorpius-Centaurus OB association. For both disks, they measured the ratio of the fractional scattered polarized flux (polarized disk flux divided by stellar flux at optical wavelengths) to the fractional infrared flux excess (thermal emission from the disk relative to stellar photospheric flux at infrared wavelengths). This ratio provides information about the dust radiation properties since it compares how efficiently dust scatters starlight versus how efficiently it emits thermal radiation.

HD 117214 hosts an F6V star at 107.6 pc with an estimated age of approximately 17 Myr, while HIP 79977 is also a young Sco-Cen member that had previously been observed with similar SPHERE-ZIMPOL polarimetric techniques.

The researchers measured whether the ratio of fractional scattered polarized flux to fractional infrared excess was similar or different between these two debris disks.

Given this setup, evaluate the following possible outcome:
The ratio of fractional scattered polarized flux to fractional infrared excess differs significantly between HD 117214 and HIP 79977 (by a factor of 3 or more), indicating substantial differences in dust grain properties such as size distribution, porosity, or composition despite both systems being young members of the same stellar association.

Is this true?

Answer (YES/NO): NO